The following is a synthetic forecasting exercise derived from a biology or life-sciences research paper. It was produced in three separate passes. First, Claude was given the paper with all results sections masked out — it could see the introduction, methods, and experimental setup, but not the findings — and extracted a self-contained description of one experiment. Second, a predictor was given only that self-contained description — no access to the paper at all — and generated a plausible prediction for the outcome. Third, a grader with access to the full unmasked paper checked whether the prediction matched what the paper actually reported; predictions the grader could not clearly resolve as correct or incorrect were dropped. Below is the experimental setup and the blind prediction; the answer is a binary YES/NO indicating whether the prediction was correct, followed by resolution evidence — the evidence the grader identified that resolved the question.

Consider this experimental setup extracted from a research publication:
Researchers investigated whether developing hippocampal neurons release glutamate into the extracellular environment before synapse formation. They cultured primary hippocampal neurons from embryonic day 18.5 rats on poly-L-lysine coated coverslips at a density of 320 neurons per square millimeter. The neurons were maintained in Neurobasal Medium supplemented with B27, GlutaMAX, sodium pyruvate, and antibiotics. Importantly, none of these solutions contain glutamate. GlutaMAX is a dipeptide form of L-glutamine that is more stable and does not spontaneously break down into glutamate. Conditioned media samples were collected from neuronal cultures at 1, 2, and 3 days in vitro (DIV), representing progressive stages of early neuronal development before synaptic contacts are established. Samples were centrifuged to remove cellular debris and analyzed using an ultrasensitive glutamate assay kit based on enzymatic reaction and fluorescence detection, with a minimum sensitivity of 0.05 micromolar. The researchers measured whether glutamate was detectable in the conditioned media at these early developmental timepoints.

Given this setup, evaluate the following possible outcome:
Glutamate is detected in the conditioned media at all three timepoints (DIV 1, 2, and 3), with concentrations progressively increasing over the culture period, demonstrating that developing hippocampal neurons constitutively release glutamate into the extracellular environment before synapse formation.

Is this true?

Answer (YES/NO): NO